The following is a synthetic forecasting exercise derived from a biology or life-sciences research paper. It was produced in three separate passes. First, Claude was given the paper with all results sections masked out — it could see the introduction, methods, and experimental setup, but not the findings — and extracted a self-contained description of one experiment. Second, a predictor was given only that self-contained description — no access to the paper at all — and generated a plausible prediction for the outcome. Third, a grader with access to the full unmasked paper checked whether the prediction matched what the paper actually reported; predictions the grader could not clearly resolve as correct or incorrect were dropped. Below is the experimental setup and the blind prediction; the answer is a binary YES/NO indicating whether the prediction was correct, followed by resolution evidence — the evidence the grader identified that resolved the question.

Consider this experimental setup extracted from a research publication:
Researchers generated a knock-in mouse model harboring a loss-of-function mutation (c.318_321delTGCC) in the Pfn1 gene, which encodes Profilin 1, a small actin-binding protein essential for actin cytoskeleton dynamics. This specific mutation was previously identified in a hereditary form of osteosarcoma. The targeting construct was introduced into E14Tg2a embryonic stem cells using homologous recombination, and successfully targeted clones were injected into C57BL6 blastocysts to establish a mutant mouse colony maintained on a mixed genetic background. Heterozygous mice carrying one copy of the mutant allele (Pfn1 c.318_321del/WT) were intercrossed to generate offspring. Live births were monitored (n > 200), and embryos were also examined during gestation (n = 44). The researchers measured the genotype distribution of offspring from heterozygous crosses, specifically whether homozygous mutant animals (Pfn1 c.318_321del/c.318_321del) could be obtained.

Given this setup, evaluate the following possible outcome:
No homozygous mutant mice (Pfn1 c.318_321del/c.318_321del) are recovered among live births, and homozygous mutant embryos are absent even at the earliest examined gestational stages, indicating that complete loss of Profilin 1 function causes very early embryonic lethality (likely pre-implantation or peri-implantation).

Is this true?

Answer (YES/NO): YES